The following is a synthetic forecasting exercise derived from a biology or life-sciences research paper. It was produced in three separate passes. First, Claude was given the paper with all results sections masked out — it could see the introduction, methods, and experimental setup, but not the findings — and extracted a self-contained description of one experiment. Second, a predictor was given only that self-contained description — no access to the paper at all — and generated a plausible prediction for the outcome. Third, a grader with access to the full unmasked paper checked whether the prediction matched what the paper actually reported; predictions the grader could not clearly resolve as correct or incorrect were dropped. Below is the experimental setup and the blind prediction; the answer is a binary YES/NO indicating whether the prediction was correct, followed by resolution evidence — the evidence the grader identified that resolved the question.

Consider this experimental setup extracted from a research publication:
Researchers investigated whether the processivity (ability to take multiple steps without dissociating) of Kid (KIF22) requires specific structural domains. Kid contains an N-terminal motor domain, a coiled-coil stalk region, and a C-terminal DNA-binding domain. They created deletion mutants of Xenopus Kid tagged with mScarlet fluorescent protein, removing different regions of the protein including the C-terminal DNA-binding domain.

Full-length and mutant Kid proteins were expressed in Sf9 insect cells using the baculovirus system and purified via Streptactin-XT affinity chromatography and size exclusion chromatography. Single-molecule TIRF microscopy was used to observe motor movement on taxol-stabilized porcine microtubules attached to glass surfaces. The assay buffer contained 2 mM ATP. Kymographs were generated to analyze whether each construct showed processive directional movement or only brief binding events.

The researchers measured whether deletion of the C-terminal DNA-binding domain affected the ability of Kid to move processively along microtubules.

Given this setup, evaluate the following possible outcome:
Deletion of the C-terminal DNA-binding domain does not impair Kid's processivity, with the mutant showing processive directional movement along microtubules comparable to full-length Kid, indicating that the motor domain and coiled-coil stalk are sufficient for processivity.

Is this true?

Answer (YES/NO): YES